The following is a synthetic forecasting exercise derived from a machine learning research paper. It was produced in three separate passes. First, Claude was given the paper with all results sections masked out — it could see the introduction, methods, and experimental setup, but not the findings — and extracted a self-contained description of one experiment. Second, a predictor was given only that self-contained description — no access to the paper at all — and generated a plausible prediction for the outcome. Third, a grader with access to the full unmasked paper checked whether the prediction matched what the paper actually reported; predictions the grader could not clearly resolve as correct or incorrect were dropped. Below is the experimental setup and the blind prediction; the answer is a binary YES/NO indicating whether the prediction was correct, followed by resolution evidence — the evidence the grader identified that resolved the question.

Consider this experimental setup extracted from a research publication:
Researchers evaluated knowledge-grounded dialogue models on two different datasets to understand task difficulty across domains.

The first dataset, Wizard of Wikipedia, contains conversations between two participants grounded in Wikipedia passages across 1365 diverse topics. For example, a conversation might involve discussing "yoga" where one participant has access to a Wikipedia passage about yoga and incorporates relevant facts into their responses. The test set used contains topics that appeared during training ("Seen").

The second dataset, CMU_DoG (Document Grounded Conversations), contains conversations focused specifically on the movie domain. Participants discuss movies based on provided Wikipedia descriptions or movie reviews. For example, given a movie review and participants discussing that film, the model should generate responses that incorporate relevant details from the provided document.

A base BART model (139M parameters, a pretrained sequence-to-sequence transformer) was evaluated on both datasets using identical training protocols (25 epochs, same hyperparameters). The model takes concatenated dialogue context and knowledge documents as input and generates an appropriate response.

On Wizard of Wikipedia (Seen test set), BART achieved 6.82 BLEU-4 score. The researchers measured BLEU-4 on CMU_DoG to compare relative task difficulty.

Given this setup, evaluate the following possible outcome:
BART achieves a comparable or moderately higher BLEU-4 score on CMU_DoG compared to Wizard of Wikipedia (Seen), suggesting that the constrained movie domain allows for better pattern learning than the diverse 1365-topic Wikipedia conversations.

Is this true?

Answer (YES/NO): NO